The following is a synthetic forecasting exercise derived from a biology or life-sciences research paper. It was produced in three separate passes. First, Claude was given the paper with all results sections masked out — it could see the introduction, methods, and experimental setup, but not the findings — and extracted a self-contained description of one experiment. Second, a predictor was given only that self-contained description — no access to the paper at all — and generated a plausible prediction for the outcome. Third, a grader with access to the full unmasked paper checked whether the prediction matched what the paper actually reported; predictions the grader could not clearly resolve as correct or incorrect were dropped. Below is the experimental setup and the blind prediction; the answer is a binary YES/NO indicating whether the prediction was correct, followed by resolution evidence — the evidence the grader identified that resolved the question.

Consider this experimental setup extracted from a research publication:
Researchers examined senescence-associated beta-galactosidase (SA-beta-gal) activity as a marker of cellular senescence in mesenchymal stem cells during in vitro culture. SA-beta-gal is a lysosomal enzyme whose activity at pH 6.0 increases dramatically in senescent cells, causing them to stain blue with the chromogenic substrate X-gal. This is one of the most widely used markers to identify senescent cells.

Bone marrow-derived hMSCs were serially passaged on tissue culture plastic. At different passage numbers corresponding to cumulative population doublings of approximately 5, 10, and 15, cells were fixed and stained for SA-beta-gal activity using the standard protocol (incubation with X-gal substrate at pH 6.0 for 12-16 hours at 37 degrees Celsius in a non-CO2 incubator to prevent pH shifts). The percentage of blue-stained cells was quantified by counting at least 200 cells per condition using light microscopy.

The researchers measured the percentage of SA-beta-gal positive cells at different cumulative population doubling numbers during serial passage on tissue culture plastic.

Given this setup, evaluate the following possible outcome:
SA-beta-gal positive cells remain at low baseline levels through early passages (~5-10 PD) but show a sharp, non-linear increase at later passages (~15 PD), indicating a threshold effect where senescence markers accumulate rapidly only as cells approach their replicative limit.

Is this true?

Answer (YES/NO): NO